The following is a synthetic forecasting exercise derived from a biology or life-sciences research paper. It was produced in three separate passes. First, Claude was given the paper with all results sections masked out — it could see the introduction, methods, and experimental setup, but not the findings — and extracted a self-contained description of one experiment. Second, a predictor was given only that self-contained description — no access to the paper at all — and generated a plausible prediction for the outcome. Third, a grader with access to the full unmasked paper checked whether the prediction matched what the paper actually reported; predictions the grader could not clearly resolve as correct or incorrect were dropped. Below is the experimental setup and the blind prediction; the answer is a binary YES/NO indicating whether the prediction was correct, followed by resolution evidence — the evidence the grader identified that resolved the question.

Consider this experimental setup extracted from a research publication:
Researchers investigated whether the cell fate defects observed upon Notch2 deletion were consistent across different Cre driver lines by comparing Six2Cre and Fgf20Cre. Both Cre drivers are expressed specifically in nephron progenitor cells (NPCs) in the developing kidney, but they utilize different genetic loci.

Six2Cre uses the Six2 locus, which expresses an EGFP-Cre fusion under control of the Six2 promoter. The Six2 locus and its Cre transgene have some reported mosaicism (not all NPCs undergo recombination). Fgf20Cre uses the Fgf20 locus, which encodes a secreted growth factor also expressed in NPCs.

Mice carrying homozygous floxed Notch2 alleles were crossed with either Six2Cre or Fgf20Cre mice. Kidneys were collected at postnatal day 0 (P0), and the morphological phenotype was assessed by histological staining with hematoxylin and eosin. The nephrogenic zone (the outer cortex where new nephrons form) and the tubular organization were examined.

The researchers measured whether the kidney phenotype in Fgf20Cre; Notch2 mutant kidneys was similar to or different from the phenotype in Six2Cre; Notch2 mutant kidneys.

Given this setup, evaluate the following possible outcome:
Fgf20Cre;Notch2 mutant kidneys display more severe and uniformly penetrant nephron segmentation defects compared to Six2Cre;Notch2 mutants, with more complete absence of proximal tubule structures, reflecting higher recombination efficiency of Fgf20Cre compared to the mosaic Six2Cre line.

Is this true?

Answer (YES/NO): NO